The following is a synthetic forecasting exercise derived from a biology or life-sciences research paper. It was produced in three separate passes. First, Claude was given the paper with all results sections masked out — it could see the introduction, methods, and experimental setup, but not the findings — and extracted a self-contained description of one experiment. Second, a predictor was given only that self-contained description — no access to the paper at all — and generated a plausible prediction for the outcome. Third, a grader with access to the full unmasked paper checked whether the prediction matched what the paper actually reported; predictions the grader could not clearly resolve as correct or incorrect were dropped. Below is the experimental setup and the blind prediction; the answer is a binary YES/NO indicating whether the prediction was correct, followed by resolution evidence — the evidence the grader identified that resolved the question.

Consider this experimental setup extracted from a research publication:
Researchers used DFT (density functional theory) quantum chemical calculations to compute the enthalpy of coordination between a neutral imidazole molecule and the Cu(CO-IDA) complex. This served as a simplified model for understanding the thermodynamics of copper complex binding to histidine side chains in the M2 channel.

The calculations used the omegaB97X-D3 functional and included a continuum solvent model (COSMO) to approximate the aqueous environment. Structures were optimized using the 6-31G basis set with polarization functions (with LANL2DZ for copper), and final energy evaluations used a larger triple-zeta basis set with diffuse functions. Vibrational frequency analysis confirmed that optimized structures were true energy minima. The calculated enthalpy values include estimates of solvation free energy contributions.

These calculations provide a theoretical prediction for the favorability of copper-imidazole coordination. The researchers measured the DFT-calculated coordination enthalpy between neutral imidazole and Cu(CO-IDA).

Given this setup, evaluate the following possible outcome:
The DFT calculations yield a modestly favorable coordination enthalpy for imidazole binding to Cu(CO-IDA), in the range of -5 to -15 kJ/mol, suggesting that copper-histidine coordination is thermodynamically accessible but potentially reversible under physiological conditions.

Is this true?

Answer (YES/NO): NO